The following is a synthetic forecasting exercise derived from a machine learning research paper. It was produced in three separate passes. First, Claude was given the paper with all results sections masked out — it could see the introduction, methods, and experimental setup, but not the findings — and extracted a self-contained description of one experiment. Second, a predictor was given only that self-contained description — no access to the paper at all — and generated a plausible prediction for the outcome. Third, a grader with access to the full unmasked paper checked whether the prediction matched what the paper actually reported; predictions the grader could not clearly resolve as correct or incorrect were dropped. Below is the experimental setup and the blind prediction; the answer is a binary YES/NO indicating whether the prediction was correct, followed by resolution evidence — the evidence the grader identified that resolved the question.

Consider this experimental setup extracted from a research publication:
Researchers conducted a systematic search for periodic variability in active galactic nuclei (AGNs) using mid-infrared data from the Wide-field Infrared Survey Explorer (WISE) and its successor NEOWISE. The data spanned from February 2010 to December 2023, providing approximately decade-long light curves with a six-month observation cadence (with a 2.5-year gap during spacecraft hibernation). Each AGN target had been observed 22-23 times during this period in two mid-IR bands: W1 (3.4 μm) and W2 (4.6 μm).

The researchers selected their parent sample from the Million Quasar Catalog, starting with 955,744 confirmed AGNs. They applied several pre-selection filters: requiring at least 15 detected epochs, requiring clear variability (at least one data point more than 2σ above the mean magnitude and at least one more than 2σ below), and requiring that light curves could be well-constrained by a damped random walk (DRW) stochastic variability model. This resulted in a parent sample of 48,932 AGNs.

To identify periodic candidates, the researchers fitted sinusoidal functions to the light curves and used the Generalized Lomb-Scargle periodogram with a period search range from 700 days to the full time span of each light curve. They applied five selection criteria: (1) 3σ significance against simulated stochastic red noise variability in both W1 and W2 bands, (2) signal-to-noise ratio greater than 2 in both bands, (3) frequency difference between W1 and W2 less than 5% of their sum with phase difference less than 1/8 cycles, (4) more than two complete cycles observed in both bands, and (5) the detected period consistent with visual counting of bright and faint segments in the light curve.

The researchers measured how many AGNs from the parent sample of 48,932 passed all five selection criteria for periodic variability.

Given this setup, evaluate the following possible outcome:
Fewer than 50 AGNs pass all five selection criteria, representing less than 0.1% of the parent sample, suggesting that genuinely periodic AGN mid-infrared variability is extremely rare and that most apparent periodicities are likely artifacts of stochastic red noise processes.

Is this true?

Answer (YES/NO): YES